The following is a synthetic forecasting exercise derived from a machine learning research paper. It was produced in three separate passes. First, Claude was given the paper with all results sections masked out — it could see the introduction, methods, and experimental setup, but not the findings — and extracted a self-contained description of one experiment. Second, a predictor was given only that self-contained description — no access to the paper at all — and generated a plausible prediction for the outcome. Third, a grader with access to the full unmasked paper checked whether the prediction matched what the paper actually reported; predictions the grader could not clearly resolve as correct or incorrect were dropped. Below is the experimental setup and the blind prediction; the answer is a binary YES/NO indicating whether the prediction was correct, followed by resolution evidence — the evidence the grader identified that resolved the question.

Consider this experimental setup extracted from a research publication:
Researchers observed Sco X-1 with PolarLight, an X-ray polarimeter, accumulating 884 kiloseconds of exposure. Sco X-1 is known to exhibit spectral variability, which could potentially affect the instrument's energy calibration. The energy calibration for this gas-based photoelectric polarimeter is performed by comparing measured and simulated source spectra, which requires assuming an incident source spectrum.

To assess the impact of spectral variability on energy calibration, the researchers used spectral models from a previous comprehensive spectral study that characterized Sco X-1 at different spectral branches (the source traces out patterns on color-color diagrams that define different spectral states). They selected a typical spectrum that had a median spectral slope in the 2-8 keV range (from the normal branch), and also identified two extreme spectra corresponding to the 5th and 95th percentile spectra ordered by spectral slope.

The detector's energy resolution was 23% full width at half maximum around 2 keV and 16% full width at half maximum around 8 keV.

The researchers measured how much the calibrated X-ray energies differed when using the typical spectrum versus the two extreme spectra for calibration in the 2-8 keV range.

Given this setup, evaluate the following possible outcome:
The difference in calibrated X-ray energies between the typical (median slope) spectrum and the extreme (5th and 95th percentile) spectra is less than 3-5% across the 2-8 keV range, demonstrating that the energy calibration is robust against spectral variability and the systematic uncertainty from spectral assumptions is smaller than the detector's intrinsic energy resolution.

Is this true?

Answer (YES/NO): NO